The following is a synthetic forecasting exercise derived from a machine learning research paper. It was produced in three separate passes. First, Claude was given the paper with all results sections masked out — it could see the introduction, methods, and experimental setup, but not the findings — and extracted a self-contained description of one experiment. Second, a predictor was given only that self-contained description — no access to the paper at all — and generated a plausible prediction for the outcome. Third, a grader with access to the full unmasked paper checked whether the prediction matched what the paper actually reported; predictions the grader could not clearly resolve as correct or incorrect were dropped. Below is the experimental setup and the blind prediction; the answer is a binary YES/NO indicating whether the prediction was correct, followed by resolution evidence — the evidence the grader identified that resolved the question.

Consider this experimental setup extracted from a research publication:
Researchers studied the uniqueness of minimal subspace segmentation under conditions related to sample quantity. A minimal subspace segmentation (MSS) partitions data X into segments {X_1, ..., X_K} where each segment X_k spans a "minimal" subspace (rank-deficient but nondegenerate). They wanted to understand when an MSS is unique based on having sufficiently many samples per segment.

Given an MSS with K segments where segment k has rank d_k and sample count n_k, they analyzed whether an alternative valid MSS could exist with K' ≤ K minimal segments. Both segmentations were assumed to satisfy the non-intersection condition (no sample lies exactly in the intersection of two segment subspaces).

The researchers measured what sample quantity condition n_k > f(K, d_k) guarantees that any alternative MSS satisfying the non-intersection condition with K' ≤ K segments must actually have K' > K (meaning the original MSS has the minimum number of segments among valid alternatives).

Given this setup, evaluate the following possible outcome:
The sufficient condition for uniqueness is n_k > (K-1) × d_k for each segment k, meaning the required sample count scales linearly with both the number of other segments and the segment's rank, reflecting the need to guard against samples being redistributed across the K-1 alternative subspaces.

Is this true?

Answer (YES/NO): NO